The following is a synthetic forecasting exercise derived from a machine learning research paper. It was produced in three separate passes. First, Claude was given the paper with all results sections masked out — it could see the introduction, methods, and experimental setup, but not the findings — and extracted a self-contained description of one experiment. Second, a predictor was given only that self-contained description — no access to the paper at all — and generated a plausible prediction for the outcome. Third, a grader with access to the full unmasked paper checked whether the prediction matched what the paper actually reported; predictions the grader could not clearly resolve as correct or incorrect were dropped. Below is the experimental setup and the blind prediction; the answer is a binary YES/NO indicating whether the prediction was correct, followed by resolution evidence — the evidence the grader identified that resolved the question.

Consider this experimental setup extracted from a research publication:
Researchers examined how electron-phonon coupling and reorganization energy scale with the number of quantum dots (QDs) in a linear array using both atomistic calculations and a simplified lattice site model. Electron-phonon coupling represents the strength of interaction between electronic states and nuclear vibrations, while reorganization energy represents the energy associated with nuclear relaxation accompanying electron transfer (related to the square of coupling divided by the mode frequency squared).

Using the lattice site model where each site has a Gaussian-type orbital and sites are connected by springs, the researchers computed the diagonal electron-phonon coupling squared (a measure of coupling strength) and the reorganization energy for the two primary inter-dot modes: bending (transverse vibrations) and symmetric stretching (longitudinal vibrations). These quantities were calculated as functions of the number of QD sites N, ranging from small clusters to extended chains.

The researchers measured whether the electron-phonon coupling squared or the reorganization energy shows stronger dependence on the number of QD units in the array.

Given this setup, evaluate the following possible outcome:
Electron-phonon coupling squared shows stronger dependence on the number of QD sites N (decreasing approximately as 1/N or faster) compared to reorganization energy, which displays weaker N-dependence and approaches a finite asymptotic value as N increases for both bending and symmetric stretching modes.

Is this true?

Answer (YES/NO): NO